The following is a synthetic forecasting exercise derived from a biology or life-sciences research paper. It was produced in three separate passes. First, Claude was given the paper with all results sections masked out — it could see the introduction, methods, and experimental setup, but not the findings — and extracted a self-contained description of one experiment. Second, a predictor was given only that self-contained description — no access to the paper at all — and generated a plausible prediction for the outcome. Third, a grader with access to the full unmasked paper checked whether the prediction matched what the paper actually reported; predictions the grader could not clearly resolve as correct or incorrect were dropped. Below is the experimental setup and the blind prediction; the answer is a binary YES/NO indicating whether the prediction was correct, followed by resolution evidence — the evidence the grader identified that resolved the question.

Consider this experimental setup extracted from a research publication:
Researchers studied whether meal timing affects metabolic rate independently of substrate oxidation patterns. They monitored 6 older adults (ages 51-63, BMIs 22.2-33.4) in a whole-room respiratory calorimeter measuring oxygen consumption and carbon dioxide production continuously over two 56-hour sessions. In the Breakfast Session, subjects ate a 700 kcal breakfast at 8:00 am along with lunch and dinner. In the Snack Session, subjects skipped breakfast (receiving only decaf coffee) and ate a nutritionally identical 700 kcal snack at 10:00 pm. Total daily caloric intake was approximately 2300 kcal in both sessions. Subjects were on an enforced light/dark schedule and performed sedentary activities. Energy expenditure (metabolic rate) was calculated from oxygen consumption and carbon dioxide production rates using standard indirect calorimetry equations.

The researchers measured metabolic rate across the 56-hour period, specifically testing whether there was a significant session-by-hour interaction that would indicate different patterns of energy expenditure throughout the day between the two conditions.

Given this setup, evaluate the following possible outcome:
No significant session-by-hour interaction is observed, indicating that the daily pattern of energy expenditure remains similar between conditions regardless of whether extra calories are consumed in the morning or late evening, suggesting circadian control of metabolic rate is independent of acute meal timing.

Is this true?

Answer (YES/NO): YES